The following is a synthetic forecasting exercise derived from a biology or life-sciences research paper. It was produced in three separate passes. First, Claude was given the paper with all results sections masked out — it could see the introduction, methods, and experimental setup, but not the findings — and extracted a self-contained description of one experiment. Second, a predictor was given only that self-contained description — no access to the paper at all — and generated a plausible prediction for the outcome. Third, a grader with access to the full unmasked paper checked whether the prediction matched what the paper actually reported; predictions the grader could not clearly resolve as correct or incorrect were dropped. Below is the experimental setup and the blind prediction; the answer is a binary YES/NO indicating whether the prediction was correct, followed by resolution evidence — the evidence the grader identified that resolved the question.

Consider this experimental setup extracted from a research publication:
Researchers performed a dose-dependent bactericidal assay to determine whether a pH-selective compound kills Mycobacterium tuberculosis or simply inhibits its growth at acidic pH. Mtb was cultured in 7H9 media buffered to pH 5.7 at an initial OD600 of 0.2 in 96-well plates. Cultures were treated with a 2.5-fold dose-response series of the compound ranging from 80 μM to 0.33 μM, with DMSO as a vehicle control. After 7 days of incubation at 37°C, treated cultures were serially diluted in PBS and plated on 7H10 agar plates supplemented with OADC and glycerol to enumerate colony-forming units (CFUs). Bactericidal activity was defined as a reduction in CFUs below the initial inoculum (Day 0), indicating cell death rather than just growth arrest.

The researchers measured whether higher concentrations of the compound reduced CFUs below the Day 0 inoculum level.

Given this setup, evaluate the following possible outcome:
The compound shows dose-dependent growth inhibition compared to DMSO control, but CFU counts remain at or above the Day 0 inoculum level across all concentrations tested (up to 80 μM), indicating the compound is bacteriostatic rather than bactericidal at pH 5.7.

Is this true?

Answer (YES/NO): NO